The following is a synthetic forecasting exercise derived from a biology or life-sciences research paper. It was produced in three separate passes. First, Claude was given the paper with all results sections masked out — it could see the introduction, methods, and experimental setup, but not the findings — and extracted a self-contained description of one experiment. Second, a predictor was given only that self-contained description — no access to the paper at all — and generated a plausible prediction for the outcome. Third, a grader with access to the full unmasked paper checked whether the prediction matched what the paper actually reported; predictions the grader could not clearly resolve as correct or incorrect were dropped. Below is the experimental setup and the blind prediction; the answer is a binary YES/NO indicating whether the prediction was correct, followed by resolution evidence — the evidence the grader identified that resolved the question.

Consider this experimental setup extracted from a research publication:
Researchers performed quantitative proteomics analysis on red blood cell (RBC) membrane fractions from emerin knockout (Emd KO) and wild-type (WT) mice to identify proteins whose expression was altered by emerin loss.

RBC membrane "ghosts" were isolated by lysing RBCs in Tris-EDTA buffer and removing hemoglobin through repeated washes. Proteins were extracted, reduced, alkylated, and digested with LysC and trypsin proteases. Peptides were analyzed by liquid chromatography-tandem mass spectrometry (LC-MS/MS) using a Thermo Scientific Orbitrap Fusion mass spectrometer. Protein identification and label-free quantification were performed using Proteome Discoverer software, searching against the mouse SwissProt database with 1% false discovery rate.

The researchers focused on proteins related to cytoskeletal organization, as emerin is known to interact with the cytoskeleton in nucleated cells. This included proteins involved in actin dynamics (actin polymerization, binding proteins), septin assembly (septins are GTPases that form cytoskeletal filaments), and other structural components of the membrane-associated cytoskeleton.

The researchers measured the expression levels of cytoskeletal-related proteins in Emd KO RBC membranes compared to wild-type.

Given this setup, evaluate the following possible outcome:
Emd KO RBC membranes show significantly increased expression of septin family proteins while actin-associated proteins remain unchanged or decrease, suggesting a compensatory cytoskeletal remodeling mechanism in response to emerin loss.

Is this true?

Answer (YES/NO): NO